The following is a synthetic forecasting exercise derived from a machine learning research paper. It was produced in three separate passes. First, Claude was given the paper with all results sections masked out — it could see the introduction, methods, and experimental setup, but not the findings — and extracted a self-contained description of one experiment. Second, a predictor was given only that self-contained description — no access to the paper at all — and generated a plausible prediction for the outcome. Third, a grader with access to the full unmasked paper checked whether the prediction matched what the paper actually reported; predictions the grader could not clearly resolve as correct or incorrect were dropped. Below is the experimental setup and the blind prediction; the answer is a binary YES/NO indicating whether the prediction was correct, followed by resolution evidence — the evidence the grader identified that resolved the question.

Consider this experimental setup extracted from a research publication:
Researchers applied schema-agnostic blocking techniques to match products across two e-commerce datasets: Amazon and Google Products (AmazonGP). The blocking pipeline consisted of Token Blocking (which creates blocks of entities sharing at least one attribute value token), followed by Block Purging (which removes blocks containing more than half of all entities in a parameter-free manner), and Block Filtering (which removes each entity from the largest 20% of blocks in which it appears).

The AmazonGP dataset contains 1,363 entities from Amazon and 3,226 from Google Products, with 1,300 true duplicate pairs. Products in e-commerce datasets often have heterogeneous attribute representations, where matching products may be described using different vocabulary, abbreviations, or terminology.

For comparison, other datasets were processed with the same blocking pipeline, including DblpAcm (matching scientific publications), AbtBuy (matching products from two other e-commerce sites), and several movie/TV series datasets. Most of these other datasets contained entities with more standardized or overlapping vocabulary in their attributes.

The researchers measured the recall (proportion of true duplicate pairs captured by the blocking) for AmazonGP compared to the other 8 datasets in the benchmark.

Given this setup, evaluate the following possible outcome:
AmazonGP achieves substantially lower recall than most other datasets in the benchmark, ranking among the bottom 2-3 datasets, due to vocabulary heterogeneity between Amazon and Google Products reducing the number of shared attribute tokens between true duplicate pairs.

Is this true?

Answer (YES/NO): YES